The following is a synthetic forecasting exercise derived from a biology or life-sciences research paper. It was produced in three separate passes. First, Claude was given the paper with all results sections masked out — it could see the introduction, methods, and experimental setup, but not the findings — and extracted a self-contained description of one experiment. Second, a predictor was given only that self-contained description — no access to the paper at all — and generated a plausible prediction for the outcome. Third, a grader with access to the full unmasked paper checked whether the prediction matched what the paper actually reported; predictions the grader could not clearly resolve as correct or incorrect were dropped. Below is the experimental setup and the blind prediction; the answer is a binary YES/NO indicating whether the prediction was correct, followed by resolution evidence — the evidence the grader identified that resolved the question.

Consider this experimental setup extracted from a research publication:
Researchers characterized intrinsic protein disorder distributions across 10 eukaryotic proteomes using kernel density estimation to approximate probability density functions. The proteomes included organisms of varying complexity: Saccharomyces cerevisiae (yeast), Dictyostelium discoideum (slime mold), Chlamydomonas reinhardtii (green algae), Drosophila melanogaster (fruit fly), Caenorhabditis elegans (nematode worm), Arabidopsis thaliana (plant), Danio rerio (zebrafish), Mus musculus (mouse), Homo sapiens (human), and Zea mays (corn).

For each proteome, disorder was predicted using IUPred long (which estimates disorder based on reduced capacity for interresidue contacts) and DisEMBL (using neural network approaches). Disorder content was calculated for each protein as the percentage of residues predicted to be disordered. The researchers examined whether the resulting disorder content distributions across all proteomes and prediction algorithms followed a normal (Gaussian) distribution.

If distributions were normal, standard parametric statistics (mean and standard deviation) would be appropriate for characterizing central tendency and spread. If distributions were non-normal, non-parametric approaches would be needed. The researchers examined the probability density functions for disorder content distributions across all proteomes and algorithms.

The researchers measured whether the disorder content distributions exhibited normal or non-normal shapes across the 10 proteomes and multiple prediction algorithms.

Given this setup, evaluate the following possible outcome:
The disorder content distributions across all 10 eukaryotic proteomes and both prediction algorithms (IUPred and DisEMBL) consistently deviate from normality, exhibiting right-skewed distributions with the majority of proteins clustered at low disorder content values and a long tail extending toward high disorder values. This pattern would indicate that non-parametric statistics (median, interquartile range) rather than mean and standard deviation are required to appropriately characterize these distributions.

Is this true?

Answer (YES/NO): YES